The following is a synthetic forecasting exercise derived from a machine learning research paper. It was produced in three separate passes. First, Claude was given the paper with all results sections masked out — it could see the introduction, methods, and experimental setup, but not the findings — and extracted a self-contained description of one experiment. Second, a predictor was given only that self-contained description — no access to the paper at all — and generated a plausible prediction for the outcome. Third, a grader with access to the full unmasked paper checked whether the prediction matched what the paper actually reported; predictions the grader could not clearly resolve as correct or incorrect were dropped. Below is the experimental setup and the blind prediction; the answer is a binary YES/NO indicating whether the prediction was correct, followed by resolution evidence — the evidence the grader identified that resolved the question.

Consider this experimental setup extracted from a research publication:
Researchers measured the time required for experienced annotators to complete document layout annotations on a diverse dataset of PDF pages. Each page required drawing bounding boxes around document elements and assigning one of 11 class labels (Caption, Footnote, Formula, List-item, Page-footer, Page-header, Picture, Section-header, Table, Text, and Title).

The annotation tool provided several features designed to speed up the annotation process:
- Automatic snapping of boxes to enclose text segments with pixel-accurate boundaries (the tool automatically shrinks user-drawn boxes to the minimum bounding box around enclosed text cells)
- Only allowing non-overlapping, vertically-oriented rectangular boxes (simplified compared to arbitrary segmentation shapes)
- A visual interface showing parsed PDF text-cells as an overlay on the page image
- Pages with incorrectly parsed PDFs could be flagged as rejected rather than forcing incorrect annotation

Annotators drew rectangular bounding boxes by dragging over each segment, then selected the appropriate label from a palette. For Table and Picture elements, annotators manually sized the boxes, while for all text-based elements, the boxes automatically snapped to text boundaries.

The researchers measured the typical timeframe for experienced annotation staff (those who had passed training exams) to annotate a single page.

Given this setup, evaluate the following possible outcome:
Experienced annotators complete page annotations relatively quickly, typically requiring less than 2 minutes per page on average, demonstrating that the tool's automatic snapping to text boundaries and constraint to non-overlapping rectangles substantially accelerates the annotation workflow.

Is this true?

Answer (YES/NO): YES